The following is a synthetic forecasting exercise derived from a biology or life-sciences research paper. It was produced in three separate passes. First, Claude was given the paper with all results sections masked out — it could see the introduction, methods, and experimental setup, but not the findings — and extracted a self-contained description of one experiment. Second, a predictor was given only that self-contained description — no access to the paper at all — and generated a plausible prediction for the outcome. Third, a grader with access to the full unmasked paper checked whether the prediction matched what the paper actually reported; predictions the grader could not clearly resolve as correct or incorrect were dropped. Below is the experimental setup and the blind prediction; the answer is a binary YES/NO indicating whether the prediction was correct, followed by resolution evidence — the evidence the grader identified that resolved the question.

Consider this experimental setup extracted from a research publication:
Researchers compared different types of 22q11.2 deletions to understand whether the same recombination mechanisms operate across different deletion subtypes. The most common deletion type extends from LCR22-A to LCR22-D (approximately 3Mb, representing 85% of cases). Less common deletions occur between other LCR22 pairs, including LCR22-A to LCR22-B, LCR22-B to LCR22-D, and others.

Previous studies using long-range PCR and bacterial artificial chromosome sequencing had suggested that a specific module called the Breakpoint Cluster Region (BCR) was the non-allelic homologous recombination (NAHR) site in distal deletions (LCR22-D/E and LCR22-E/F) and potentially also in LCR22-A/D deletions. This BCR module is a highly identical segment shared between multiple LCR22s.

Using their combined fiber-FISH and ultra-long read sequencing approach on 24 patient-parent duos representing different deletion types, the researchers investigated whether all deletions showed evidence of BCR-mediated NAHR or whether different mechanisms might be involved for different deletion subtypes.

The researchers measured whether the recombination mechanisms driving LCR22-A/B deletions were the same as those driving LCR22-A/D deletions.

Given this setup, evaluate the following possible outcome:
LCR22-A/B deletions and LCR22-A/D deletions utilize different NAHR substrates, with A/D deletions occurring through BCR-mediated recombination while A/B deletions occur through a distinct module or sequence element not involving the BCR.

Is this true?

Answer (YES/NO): NO